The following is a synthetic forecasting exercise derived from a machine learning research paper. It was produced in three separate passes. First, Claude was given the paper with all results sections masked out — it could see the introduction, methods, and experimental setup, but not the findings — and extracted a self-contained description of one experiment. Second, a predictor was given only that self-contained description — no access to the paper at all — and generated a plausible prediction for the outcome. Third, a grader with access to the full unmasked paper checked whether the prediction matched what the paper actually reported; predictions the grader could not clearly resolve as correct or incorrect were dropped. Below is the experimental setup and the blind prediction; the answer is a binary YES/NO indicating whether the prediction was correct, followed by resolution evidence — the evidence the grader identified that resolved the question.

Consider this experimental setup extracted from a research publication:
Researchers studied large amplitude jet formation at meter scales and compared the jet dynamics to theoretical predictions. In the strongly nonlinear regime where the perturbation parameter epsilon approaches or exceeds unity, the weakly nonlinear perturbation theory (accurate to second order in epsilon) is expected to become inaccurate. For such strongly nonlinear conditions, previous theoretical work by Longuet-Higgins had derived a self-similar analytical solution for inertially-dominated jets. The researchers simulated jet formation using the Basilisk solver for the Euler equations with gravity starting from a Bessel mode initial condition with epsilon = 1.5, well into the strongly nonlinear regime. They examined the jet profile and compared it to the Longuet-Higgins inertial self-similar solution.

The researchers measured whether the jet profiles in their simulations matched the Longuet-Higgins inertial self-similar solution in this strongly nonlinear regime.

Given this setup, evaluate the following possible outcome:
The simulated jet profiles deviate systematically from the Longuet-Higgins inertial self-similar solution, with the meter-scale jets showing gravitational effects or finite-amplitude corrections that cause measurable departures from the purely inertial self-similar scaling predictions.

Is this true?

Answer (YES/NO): NO